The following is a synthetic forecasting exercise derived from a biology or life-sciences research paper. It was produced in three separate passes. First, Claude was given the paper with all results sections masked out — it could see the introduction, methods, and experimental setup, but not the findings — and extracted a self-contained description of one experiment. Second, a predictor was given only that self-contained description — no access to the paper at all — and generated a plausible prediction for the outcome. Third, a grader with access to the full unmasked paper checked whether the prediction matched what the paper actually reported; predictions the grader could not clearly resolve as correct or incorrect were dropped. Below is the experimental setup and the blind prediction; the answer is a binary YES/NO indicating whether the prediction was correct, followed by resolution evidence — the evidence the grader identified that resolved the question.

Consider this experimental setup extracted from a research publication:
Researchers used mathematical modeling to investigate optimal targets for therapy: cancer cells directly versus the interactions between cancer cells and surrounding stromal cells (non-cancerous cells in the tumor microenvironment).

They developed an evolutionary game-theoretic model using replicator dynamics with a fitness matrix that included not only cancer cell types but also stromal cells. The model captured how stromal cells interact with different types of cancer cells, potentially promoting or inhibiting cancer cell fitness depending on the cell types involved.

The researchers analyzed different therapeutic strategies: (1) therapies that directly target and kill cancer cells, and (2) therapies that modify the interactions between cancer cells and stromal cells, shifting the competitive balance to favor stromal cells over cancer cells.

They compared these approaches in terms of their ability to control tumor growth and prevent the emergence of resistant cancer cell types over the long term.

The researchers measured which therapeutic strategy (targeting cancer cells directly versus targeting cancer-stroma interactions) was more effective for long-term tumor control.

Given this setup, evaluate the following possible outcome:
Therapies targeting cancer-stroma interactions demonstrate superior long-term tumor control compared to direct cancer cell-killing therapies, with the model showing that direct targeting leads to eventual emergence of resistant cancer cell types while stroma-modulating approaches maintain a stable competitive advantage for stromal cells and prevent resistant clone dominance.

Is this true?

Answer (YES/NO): NO